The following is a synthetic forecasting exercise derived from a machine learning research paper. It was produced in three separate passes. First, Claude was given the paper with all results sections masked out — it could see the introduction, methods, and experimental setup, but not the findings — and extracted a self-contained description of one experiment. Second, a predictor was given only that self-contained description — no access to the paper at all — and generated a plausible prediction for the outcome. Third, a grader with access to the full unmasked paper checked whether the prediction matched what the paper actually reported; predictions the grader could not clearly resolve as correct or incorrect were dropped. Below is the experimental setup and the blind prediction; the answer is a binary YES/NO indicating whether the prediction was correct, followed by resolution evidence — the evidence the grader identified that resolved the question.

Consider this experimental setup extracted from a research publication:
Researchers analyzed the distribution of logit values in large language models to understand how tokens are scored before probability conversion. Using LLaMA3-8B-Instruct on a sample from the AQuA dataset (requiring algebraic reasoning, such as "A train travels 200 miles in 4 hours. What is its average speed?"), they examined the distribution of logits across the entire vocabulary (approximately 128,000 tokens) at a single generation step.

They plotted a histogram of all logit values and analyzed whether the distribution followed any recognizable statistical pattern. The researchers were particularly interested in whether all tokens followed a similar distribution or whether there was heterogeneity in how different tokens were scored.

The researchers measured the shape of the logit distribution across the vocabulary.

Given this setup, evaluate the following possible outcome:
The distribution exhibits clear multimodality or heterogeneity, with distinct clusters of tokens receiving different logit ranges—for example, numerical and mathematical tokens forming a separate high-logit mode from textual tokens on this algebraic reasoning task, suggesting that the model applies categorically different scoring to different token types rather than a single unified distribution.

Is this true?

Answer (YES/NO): NO